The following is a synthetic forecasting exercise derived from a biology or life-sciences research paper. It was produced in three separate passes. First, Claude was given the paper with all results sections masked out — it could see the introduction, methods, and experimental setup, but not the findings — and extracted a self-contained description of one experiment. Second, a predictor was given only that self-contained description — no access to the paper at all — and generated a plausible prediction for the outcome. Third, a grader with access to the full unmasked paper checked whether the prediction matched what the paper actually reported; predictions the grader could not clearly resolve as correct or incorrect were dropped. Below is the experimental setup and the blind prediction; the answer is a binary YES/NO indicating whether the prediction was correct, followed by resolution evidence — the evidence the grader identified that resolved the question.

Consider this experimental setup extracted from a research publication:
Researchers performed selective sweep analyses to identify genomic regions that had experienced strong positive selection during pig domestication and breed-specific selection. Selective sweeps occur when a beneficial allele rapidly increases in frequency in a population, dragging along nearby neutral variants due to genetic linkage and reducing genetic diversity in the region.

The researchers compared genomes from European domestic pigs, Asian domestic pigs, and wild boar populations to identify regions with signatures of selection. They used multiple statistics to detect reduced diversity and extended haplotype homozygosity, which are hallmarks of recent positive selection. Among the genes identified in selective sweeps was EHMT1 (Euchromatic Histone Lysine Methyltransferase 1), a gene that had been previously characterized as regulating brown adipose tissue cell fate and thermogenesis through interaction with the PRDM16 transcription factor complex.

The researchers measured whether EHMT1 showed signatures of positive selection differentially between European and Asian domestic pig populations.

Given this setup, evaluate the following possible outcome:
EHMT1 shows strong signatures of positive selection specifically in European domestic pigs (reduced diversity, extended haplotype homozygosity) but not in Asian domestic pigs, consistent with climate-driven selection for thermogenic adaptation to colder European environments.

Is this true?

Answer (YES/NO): NO